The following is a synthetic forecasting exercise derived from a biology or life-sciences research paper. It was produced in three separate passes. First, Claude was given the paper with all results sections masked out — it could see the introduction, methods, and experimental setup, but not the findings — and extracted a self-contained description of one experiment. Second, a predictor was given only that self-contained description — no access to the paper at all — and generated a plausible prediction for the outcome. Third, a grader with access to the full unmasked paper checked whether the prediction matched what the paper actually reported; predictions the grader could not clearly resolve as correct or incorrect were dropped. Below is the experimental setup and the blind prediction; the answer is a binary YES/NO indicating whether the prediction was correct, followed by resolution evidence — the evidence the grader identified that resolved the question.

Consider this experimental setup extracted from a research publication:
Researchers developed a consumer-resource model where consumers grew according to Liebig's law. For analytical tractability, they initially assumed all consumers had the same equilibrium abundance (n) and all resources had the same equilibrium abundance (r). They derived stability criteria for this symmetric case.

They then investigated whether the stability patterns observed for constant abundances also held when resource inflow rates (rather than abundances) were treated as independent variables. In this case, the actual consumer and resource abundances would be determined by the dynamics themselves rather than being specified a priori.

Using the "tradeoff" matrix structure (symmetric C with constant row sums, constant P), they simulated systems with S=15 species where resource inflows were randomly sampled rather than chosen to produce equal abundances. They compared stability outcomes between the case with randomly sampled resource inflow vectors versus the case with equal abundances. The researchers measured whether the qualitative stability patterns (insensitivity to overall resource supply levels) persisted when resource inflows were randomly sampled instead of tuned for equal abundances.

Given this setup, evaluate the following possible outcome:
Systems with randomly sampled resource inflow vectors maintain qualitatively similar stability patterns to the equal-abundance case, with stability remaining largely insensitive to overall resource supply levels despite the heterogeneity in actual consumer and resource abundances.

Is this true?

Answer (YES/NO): YES